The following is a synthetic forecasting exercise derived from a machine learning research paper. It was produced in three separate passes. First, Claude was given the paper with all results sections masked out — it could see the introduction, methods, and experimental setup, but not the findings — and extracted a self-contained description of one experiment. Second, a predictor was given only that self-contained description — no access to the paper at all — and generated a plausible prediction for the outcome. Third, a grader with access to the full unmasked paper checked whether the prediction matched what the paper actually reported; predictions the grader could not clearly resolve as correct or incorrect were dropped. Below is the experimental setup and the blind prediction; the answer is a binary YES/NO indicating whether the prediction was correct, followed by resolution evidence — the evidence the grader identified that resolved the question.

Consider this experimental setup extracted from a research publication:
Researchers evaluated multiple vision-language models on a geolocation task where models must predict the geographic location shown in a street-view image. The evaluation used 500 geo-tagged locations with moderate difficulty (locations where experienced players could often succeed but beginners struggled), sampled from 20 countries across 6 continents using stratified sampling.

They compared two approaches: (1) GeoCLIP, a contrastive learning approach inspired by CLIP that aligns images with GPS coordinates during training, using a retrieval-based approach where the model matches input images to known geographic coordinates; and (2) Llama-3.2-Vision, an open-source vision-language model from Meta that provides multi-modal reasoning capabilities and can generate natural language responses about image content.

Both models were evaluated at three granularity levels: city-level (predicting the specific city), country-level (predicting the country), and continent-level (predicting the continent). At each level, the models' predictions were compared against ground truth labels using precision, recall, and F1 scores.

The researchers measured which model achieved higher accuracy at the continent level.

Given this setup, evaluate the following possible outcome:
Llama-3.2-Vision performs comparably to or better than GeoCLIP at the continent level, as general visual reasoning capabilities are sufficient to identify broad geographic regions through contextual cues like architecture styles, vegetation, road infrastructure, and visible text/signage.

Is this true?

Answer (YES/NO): NO